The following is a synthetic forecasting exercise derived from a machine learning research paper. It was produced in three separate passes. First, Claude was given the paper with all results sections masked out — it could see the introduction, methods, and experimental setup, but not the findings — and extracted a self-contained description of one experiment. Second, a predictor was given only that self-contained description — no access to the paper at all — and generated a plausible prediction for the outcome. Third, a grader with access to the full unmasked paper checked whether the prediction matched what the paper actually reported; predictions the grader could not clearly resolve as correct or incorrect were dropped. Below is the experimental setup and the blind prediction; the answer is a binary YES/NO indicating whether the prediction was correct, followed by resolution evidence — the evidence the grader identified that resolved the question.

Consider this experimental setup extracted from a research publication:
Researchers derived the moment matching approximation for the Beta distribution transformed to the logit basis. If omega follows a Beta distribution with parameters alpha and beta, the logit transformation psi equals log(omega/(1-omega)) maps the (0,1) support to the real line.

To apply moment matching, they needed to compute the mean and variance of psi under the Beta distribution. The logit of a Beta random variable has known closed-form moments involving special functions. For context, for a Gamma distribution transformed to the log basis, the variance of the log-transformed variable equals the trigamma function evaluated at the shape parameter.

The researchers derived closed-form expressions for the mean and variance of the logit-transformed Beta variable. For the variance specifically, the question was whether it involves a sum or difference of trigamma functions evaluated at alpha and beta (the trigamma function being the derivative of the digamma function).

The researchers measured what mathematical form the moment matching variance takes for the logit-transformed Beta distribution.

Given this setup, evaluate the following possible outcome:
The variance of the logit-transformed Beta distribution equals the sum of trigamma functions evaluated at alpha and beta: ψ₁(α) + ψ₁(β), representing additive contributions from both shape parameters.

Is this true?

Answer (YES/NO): YES